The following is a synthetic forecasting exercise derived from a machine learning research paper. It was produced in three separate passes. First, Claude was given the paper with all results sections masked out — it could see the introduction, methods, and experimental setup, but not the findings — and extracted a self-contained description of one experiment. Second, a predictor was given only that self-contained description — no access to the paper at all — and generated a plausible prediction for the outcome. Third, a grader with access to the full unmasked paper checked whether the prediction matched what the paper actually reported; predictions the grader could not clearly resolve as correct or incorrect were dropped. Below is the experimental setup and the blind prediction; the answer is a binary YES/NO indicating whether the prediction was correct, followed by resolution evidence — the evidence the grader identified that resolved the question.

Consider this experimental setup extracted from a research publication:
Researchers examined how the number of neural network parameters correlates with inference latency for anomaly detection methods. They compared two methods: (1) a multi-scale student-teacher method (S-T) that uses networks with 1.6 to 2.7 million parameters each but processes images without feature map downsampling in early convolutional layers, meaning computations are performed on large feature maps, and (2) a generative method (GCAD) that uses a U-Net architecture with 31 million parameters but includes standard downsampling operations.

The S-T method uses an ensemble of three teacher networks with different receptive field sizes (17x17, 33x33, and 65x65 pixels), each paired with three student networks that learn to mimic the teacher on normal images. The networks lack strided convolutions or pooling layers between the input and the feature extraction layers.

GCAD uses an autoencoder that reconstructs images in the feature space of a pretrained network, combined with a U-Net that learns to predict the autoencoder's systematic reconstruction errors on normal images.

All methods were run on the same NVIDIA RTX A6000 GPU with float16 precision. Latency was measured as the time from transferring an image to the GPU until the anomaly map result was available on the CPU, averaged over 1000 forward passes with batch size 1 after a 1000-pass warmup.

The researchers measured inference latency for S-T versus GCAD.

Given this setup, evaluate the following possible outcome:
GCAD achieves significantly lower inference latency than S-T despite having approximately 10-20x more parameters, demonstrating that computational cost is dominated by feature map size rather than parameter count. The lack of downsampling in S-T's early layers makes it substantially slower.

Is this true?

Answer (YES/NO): YES